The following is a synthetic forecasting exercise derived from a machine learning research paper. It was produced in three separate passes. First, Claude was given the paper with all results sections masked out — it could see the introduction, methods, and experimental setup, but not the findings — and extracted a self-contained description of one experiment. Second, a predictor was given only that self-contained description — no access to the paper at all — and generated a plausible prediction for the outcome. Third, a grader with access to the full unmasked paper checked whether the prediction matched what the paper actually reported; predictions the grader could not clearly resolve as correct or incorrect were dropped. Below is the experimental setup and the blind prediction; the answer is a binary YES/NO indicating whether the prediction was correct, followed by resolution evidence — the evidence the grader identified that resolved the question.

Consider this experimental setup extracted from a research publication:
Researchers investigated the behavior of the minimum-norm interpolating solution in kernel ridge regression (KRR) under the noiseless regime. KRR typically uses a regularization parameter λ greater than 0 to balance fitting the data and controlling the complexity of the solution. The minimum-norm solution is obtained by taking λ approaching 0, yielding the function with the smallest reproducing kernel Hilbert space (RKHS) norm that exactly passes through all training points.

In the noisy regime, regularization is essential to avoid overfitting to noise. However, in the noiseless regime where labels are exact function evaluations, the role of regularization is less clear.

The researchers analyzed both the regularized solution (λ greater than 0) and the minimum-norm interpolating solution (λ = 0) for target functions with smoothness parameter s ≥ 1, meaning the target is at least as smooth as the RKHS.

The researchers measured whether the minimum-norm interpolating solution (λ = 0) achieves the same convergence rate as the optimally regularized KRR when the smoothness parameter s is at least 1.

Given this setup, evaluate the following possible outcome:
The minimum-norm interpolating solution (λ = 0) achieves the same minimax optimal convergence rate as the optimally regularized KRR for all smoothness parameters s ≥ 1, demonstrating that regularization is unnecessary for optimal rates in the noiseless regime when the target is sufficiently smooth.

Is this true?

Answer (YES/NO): NO